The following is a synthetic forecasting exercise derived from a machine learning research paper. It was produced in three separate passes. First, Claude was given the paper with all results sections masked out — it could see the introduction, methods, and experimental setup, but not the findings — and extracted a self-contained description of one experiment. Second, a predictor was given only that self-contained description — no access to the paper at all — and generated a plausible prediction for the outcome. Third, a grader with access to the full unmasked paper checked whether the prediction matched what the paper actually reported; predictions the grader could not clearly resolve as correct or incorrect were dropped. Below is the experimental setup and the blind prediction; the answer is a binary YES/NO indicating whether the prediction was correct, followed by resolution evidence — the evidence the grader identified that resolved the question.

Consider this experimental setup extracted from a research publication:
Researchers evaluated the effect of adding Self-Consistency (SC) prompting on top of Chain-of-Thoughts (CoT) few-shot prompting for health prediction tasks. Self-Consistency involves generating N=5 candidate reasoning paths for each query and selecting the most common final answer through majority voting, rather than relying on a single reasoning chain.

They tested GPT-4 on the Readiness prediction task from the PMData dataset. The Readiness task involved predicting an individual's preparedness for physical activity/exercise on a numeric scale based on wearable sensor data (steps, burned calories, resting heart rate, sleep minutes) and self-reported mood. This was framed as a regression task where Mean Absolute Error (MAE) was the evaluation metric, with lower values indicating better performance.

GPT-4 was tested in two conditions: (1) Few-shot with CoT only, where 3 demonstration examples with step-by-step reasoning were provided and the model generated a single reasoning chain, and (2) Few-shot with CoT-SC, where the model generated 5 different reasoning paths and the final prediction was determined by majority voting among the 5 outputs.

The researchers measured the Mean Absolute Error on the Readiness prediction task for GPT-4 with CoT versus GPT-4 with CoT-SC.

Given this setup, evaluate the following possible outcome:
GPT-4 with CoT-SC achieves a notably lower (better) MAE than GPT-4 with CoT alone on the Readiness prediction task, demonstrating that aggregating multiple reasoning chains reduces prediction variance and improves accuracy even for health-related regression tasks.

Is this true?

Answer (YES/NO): YES